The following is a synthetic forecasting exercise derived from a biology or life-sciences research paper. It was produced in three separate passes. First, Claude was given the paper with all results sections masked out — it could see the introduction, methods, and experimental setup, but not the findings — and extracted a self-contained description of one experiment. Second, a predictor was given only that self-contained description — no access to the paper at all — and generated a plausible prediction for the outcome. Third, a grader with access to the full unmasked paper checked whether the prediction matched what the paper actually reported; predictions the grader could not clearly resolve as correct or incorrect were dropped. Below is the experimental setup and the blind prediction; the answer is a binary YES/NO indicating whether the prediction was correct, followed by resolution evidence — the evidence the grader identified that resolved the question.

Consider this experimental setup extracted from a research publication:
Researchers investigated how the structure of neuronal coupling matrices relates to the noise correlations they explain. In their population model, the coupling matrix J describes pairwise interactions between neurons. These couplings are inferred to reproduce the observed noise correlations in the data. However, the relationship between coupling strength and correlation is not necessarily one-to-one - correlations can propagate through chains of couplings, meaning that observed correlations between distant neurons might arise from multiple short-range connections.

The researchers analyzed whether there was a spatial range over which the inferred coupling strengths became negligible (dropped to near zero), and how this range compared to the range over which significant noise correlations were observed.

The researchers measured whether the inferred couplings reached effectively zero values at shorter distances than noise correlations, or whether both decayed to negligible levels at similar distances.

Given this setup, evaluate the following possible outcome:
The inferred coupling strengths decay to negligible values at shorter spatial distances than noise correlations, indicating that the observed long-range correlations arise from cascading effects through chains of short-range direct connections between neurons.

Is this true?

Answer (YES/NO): YES